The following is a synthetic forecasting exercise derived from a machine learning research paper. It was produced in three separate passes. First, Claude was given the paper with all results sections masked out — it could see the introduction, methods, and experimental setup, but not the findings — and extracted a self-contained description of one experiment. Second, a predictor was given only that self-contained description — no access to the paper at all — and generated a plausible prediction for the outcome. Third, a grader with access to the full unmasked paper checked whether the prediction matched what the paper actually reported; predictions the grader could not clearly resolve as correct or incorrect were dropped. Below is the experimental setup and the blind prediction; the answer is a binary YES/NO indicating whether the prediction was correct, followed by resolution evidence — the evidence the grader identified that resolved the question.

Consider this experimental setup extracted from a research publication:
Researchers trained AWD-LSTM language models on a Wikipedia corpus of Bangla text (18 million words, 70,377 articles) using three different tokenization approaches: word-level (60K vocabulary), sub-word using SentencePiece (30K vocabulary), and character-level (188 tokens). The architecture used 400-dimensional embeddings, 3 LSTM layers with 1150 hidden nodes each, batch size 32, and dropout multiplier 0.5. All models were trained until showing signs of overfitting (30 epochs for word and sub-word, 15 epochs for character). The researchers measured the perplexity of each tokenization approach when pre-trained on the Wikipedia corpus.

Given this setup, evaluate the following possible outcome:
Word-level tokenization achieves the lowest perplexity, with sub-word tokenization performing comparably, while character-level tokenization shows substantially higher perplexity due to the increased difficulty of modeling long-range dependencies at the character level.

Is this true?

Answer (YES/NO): NO